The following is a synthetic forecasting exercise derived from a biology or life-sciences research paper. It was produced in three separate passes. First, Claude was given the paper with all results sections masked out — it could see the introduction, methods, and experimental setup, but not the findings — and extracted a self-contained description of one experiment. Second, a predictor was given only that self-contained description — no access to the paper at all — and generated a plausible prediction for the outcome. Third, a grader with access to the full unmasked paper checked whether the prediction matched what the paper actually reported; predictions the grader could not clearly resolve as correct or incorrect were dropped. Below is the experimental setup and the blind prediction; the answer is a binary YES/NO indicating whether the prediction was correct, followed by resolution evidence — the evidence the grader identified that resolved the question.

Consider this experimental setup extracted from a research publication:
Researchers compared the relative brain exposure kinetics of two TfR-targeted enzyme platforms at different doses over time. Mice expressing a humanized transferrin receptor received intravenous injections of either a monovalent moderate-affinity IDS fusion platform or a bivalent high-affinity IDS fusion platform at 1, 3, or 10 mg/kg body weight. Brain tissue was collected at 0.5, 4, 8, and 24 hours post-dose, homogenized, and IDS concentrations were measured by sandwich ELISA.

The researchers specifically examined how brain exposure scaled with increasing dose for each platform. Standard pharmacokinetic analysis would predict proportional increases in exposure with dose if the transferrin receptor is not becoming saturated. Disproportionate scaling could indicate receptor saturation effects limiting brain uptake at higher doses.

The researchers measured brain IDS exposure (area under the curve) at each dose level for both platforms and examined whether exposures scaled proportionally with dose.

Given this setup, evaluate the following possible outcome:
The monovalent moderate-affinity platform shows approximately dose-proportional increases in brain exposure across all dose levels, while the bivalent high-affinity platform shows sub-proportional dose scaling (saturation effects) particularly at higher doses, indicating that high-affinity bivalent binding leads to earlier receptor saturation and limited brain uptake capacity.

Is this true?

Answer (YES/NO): YES